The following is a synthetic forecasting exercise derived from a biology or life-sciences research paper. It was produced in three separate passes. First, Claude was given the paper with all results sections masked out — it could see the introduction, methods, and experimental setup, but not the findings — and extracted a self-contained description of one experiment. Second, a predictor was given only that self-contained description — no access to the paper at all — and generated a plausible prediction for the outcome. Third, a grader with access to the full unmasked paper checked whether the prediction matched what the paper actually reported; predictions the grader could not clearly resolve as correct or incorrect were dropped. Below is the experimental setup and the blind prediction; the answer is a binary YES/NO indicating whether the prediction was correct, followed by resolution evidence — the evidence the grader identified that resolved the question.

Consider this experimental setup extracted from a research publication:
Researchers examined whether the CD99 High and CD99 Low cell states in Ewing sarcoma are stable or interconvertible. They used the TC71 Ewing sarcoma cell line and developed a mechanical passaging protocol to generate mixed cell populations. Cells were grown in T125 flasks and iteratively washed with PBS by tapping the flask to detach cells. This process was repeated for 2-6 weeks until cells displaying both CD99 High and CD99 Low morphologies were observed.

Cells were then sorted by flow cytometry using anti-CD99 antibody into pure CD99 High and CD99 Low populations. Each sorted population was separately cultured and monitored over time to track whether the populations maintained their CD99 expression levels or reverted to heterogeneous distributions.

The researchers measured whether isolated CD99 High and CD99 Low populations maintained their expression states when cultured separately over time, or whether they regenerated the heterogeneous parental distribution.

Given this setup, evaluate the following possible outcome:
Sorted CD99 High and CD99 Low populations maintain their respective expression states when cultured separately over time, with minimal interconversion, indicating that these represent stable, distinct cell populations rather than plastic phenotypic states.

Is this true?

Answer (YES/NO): NO